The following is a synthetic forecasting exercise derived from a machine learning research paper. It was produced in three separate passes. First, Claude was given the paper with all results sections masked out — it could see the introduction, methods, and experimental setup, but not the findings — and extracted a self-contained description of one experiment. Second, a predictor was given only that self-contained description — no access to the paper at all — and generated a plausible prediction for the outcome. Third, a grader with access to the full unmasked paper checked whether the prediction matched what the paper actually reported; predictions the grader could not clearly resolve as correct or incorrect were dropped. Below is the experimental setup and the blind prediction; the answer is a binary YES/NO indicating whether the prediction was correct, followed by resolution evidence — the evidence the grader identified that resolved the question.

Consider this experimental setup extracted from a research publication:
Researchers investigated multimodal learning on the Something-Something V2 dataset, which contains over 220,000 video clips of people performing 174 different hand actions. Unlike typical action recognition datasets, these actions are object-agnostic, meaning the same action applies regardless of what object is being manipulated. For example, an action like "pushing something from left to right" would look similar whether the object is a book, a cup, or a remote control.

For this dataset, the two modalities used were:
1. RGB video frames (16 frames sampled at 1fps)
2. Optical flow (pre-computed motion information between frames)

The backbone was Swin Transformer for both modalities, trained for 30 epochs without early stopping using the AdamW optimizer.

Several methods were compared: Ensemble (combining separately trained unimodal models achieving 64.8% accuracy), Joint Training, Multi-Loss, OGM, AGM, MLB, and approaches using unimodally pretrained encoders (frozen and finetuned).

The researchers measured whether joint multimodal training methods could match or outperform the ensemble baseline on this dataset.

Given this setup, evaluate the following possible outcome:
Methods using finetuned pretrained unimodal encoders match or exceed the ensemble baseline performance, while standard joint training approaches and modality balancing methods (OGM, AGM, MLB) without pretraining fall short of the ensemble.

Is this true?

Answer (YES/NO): NO